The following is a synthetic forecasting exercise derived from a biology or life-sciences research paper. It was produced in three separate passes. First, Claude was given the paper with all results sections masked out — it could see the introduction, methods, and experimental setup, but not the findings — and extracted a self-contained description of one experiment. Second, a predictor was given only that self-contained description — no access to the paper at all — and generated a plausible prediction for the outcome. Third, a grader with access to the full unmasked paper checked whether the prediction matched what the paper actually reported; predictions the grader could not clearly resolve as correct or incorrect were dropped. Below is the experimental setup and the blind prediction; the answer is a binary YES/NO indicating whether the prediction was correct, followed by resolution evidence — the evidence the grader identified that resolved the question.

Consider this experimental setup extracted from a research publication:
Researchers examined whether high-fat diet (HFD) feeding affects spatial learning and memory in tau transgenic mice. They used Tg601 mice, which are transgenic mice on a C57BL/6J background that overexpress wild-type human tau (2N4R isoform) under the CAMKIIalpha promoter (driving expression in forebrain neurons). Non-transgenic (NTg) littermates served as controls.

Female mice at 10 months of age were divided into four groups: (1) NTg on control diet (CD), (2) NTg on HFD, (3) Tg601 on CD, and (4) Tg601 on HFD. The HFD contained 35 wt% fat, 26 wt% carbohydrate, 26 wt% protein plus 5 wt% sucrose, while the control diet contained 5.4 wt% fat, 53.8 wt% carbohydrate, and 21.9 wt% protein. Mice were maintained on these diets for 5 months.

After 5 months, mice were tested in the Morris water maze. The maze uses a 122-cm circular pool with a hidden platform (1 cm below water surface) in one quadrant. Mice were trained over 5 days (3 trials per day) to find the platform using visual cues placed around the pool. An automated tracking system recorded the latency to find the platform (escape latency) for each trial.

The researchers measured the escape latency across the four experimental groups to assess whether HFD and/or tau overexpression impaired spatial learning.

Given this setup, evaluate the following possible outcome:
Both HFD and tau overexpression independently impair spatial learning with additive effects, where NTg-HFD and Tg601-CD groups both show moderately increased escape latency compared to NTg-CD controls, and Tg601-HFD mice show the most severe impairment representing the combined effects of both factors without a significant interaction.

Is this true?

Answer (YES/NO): NO